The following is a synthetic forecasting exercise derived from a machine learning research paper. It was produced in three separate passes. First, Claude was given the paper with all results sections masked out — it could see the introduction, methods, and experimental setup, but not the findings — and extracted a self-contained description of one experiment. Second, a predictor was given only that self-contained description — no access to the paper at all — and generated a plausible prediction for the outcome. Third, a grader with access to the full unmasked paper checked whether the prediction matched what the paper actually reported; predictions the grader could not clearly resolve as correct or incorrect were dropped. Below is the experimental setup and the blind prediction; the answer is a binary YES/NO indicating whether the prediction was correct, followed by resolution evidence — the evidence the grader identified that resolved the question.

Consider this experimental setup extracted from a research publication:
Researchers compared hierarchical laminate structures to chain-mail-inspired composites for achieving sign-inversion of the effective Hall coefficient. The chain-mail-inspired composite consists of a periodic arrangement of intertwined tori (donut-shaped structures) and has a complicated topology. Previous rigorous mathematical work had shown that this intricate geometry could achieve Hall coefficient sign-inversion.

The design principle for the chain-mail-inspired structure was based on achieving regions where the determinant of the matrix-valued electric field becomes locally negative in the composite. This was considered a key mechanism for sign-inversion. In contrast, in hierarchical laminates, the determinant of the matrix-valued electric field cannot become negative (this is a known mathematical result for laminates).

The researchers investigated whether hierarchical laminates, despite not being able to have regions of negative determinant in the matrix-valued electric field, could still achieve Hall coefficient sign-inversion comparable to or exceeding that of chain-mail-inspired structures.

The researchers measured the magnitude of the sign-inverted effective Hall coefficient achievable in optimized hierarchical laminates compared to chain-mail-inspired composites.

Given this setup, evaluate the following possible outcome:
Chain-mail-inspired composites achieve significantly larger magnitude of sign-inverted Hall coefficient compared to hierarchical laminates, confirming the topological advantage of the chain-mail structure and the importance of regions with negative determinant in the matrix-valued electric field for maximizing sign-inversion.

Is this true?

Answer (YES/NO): NO